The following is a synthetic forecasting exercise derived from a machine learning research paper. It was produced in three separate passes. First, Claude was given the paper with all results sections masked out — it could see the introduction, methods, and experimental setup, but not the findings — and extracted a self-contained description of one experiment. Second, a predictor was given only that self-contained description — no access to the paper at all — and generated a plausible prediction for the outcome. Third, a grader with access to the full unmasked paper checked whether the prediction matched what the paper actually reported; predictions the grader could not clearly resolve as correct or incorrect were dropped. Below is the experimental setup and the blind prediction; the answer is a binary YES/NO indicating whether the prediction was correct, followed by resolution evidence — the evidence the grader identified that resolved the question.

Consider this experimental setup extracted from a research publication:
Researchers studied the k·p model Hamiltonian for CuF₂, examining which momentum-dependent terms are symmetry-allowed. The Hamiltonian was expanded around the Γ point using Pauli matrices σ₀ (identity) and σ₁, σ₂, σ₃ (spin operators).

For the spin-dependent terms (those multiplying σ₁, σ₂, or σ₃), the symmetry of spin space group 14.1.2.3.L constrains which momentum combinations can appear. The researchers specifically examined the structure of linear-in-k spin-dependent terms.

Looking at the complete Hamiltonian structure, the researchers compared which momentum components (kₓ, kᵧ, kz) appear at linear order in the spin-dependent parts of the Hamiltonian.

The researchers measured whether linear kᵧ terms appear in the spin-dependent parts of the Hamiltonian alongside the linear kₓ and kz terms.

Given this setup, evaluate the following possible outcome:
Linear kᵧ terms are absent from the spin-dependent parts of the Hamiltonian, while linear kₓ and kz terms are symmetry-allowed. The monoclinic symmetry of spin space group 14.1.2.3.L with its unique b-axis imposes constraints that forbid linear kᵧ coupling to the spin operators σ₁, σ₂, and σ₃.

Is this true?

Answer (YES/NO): YES